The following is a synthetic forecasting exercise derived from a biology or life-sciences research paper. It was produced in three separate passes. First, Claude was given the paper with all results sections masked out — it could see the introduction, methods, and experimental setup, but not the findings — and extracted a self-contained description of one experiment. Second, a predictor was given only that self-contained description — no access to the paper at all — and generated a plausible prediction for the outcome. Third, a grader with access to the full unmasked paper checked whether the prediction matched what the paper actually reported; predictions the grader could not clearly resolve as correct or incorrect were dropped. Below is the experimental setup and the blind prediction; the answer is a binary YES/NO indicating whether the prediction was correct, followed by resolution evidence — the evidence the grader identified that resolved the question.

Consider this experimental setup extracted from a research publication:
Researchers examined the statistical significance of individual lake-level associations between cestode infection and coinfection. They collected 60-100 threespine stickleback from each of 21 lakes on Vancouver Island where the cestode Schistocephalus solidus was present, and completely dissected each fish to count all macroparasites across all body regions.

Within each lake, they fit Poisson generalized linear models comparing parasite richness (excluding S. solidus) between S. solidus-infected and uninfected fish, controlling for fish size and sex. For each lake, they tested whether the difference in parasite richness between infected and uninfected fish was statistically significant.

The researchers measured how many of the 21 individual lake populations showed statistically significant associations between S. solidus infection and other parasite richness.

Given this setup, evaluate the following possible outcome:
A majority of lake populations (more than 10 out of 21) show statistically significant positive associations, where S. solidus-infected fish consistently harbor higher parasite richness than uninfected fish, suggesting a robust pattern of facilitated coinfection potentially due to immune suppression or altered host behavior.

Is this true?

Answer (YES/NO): NO